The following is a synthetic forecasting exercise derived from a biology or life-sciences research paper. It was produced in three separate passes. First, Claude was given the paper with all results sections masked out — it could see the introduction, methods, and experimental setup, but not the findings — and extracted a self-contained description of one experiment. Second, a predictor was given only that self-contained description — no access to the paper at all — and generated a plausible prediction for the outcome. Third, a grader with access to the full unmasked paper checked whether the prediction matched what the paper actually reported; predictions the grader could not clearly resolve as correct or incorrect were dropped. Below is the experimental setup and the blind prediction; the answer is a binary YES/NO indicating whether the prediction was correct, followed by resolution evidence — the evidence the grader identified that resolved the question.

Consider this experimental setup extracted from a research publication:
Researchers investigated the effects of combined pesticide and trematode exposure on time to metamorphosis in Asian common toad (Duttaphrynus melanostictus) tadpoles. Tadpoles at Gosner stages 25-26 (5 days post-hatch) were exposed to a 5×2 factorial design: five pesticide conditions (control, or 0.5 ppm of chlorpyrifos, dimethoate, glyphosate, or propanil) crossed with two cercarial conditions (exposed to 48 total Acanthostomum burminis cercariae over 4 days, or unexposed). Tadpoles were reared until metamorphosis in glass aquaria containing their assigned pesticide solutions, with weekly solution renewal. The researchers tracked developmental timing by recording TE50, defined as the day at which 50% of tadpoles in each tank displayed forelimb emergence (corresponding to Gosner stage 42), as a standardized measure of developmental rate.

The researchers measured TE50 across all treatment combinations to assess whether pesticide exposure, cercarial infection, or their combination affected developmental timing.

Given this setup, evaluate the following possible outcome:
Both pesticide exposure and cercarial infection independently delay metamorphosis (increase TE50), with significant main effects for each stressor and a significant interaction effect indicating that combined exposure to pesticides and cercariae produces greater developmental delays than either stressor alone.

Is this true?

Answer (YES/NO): NO